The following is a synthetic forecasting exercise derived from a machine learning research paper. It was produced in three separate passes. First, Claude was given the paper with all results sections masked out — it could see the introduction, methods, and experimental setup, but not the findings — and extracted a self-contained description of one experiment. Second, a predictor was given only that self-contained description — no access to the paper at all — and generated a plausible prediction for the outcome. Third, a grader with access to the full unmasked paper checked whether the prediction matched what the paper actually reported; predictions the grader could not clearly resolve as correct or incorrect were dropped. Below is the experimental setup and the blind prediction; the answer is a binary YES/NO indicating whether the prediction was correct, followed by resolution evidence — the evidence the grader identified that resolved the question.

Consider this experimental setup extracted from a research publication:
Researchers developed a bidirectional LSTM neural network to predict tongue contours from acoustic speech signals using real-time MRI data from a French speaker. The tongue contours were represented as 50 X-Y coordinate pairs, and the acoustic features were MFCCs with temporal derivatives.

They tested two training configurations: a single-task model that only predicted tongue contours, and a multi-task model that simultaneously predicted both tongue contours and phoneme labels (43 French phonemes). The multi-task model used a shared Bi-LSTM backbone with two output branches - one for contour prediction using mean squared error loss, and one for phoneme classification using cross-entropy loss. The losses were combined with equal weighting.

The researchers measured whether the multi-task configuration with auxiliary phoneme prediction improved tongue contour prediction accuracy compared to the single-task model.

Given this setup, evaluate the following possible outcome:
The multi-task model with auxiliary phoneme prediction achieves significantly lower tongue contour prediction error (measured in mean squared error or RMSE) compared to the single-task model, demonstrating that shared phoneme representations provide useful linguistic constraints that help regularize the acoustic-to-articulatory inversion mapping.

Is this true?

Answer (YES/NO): NO